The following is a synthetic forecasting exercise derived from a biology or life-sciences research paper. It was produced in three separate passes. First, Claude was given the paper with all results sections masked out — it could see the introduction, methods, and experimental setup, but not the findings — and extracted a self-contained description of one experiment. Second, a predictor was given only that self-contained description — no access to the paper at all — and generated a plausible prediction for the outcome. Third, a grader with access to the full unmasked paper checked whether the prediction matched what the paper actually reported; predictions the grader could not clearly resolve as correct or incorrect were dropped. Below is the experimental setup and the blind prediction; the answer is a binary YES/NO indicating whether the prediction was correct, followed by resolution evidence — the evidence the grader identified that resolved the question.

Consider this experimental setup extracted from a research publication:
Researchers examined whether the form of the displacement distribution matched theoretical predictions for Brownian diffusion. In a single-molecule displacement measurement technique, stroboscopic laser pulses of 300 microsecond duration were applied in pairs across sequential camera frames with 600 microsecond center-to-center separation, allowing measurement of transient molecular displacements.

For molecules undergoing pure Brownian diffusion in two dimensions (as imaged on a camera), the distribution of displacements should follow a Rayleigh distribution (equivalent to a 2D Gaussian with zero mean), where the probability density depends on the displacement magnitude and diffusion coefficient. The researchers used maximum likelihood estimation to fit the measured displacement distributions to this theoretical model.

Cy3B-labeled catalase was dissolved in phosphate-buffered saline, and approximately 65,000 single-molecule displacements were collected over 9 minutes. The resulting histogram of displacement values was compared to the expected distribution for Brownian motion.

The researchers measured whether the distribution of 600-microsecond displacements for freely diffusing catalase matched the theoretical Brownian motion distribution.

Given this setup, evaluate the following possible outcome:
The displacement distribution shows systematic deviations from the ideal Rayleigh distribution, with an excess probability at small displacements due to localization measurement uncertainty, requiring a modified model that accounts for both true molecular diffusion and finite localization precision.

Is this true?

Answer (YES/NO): NO